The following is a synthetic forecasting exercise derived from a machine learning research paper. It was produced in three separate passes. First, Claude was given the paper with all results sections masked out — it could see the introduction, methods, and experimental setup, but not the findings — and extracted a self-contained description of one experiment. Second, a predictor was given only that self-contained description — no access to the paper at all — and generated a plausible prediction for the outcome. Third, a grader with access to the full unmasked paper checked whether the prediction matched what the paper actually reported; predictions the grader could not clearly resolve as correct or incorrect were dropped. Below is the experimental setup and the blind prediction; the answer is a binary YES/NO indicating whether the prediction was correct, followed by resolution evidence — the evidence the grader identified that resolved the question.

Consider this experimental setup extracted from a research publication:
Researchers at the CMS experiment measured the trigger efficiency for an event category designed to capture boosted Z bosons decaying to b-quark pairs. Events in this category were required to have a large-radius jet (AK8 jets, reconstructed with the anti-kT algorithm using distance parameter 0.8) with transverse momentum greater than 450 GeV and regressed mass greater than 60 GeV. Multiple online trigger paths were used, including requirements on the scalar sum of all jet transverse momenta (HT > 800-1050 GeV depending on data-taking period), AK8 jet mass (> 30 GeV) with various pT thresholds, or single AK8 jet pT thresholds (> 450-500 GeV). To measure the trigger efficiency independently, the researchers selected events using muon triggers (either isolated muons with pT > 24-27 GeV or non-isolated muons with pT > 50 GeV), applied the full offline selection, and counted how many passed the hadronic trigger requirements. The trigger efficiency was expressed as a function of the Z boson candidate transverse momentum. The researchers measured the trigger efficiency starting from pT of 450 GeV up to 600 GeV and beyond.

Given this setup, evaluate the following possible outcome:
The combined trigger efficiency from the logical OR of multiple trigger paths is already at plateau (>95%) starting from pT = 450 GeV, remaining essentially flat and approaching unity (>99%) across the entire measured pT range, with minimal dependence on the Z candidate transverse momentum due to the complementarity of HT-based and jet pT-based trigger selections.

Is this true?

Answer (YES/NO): NO